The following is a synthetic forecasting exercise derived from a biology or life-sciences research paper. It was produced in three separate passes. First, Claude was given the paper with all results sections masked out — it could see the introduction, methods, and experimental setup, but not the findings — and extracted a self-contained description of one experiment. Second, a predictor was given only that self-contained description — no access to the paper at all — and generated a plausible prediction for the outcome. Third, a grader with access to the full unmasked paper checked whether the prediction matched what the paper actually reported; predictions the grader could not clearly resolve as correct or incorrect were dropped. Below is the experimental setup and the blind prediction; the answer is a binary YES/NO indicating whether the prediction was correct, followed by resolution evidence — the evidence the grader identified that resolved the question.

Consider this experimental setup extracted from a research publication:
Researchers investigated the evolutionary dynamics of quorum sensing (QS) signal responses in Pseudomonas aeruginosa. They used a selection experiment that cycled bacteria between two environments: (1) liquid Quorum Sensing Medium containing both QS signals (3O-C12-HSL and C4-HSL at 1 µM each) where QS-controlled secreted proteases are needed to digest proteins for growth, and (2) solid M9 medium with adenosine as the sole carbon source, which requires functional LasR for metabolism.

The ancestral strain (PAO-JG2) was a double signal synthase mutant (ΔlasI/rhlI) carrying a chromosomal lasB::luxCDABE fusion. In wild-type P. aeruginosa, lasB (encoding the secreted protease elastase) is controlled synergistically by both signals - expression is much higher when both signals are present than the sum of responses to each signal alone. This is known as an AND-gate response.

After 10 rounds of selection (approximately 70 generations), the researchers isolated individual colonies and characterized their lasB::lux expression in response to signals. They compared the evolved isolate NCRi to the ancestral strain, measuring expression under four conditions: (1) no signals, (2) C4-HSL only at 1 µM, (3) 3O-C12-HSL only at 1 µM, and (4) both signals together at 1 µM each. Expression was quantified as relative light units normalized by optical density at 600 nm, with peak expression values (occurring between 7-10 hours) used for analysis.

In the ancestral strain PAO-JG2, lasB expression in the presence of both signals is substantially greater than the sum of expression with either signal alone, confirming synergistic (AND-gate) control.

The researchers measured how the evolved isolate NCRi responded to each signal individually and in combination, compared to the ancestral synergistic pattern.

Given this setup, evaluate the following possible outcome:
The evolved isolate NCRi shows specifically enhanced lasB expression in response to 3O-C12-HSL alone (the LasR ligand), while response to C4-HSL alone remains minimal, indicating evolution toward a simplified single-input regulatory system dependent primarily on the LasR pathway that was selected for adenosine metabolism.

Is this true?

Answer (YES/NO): YES